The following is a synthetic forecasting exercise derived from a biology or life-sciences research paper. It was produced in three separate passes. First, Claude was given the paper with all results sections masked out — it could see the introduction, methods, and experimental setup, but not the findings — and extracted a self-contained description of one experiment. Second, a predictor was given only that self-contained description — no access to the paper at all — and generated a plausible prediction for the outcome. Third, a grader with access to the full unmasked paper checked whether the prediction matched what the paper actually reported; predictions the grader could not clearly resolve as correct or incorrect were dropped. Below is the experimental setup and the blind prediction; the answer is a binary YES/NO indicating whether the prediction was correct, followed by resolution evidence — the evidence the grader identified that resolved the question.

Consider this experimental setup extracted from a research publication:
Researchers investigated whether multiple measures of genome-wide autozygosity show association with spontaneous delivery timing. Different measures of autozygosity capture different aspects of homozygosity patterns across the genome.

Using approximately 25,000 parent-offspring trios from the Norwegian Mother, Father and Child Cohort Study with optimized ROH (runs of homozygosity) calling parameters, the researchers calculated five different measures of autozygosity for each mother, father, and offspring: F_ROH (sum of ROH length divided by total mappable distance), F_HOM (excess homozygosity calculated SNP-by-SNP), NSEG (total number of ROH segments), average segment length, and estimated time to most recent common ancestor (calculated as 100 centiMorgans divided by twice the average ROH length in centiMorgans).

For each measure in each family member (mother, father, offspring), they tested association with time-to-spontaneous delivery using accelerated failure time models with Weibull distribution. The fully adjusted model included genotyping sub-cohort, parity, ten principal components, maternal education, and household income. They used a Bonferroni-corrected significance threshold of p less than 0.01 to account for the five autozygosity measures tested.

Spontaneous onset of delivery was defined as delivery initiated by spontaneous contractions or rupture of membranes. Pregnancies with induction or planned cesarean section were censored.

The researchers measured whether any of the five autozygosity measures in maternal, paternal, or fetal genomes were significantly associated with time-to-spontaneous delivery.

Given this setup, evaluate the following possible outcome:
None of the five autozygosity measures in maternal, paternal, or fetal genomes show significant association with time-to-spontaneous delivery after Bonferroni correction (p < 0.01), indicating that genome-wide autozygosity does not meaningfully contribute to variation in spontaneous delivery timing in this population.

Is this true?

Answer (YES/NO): YES